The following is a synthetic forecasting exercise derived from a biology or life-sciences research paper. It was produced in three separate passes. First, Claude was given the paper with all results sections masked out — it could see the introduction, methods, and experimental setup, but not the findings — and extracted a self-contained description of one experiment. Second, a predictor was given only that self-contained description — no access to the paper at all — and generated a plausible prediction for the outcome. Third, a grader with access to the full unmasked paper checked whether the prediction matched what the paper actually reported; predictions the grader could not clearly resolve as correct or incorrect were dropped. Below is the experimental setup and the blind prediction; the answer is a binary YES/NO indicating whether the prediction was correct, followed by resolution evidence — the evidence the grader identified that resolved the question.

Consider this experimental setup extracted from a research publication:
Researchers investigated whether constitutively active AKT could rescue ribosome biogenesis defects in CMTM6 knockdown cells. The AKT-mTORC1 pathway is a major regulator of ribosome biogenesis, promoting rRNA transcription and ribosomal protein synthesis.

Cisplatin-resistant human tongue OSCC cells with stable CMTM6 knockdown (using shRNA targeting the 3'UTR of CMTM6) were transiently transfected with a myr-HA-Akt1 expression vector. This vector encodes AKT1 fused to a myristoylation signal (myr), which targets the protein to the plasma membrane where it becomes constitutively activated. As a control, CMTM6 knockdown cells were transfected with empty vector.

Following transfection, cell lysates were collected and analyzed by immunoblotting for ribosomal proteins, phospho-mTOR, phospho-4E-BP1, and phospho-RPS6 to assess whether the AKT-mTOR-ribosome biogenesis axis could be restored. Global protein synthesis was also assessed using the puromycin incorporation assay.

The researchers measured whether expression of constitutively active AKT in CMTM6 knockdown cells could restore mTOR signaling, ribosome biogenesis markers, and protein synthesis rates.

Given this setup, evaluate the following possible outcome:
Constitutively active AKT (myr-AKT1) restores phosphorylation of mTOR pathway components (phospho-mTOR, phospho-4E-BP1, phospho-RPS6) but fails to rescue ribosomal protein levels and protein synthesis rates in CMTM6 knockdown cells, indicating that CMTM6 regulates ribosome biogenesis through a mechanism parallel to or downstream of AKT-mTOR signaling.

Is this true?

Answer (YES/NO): NO